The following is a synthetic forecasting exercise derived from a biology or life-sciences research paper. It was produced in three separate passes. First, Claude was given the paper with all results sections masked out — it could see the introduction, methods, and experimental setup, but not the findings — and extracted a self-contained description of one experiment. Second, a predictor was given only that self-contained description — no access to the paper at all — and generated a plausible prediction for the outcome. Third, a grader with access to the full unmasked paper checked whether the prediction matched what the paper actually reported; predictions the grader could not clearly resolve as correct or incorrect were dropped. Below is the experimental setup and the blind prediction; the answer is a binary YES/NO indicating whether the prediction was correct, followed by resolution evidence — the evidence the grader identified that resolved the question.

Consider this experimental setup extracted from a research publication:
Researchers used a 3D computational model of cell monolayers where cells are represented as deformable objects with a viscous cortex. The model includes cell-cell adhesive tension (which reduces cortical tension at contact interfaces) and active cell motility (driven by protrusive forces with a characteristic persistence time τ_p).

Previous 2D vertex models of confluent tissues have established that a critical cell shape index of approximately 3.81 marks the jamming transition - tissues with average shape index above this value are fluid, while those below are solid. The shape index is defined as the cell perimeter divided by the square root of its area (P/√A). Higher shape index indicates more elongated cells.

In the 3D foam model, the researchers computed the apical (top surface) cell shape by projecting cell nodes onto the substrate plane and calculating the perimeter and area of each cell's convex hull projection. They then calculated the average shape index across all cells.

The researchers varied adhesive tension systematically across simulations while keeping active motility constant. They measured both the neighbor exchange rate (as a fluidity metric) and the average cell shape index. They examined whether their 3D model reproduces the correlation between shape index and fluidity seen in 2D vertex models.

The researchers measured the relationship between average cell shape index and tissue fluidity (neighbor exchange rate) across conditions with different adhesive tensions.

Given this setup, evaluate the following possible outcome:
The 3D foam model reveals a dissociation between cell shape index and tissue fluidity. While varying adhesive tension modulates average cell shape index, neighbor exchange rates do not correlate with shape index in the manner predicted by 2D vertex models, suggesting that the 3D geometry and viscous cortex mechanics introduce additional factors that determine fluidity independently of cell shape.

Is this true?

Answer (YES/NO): NO